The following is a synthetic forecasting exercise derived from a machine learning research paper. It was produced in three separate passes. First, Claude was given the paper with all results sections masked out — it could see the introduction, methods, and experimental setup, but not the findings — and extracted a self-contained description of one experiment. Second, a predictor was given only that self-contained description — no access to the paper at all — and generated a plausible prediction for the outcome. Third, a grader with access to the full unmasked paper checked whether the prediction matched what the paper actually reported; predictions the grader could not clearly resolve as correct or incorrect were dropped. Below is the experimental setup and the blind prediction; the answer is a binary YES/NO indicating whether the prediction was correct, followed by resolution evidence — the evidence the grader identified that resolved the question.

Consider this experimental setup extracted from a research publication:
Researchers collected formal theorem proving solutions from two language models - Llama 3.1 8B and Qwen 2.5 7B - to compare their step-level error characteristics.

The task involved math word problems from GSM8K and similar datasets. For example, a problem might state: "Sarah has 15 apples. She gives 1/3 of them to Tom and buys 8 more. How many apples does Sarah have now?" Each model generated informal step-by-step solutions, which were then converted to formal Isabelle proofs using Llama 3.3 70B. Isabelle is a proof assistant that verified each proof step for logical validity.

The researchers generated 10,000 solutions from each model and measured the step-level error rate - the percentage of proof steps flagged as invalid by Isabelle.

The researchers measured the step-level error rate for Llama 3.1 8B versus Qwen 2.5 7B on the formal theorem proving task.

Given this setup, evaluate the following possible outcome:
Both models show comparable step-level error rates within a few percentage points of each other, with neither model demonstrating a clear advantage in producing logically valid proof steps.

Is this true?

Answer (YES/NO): YES